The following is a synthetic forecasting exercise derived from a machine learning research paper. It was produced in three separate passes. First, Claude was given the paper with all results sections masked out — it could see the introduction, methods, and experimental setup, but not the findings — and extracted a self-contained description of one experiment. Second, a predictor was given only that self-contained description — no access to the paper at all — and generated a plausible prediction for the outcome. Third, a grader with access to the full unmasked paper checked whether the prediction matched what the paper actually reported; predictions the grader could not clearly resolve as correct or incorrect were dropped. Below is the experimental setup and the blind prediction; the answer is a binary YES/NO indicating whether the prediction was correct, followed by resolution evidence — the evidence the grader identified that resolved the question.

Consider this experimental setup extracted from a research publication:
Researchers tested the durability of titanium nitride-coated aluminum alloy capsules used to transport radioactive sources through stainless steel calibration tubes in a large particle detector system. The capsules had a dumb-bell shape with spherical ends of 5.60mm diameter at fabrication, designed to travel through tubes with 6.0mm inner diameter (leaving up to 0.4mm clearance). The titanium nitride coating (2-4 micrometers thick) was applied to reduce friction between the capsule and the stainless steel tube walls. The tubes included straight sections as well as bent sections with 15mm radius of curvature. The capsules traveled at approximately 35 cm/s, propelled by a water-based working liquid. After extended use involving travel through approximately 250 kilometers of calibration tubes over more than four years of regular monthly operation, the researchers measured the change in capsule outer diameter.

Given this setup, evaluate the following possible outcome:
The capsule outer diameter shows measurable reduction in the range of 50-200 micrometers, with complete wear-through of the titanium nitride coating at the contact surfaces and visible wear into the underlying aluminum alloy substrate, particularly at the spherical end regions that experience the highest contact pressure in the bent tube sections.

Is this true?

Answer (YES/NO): NO